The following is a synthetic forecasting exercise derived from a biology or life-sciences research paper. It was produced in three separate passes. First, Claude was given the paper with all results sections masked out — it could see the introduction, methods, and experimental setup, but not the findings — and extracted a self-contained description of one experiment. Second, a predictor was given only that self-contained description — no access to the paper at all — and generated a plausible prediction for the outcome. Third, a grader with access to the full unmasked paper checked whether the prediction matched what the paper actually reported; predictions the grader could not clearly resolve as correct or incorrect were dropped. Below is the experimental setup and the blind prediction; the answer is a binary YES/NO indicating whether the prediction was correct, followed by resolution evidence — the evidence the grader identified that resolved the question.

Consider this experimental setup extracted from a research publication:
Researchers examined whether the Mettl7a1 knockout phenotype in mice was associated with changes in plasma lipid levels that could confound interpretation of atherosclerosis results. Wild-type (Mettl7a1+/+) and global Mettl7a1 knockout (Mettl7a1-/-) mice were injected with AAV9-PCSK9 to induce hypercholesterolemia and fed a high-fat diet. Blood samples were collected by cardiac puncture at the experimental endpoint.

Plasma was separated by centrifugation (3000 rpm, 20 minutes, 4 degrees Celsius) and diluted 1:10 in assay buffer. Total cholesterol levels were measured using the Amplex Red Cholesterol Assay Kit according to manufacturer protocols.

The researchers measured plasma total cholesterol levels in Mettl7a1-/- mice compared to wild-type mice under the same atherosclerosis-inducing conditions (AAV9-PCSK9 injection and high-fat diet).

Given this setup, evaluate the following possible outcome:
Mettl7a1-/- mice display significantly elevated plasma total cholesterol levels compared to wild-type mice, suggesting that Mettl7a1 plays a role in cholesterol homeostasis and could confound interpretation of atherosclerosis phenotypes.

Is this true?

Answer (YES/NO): NO